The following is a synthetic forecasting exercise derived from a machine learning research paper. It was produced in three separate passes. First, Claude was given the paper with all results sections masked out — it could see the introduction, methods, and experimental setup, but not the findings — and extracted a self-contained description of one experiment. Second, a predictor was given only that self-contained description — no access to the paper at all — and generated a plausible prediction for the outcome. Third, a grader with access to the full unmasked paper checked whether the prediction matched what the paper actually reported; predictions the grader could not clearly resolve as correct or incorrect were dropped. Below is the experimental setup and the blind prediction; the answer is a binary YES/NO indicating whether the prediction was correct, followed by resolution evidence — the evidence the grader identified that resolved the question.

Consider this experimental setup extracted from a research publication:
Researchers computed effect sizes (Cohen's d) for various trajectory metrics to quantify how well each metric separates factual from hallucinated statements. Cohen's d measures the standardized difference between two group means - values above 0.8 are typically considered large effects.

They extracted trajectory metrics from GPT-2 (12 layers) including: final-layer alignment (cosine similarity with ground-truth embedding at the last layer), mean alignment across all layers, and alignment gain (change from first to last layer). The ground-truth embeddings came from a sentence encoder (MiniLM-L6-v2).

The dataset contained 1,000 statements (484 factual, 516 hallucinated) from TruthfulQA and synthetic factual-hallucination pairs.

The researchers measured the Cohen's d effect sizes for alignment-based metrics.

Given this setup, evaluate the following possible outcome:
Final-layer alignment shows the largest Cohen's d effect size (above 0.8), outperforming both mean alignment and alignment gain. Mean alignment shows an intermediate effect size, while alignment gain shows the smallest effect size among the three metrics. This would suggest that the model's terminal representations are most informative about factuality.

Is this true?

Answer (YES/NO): NO